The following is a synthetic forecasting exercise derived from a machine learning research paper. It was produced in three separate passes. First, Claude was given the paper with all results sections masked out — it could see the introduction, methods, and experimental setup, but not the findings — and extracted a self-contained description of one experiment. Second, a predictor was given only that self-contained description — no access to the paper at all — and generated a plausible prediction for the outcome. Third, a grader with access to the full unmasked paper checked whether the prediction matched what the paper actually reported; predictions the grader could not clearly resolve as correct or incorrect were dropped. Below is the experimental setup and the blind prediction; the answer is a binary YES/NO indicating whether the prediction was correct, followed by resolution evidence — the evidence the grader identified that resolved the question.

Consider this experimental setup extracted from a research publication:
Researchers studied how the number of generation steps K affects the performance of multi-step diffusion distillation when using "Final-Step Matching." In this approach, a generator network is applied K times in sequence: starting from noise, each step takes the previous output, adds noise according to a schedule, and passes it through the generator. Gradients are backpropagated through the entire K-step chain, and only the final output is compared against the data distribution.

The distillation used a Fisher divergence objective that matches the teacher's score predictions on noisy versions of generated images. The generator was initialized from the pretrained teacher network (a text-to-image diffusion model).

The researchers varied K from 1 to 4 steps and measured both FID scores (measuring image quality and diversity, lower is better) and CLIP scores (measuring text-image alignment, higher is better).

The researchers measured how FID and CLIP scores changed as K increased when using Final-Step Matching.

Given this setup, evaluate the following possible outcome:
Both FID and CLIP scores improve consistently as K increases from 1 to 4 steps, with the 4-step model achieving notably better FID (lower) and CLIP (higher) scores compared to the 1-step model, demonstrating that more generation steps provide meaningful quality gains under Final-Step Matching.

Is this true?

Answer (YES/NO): NO